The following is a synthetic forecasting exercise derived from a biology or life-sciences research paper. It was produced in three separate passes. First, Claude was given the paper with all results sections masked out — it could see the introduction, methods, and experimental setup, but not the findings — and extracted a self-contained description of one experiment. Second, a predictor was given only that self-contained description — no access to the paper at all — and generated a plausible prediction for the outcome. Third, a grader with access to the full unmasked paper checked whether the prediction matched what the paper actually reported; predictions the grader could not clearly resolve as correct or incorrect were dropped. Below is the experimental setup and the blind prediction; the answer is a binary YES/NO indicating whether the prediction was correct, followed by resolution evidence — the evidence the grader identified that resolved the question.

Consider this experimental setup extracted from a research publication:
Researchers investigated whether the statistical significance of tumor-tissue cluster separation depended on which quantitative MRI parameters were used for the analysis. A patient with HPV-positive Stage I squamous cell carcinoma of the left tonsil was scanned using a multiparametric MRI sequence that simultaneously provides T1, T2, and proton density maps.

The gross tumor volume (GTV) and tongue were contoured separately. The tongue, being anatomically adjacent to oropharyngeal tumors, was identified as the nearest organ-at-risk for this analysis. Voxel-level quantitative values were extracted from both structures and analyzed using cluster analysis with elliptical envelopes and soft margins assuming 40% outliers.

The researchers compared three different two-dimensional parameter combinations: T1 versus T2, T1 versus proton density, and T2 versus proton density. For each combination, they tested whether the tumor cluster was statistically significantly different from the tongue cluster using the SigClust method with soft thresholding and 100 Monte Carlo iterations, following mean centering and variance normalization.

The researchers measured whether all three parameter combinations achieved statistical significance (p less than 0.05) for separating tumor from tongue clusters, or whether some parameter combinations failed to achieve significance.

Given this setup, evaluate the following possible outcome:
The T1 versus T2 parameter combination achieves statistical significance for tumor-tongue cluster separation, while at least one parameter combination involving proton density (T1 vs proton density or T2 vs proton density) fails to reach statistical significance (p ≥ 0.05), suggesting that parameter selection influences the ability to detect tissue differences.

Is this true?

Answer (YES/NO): NO